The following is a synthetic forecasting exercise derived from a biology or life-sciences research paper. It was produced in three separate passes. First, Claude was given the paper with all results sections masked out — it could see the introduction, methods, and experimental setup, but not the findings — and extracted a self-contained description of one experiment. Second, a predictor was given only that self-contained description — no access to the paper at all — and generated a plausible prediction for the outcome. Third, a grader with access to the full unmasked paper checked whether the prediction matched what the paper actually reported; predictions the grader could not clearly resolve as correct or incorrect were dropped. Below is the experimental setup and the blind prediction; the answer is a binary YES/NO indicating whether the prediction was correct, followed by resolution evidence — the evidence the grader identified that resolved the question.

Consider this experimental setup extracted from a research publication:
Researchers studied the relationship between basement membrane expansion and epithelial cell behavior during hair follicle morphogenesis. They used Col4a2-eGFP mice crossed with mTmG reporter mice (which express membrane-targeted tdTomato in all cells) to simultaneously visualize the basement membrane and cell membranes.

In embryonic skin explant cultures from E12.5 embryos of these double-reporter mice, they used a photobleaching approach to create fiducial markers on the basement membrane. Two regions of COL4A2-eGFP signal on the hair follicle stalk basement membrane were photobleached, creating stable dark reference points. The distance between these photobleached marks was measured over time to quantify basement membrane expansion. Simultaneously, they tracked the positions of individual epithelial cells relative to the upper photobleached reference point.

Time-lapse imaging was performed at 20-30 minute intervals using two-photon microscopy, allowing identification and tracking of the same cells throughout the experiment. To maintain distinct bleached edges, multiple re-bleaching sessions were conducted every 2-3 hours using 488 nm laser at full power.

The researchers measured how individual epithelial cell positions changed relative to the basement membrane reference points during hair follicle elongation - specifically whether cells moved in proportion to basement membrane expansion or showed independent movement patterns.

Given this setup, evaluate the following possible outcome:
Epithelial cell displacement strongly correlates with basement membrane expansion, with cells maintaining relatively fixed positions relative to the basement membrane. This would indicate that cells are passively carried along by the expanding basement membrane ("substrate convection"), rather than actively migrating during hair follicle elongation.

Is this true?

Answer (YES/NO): YES